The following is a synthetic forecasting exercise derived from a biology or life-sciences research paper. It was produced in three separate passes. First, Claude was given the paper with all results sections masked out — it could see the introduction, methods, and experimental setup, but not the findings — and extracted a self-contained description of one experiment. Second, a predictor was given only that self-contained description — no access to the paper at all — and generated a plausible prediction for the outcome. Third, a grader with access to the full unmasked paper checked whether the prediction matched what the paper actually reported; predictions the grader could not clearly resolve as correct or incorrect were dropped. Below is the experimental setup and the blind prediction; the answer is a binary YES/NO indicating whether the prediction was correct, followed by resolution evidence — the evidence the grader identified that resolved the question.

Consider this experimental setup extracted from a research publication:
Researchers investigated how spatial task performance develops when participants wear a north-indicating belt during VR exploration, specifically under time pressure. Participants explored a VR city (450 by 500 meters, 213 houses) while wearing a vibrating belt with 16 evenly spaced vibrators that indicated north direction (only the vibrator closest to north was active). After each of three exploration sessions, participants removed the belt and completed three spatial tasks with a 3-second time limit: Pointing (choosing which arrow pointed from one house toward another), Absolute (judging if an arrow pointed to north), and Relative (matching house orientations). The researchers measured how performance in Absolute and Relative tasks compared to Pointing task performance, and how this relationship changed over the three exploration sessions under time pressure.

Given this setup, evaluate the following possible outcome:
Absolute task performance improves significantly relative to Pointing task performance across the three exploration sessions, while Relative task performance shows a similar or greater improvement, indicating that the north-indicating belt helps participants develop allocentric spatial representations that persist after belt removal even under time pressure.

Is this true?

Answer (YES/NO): NO